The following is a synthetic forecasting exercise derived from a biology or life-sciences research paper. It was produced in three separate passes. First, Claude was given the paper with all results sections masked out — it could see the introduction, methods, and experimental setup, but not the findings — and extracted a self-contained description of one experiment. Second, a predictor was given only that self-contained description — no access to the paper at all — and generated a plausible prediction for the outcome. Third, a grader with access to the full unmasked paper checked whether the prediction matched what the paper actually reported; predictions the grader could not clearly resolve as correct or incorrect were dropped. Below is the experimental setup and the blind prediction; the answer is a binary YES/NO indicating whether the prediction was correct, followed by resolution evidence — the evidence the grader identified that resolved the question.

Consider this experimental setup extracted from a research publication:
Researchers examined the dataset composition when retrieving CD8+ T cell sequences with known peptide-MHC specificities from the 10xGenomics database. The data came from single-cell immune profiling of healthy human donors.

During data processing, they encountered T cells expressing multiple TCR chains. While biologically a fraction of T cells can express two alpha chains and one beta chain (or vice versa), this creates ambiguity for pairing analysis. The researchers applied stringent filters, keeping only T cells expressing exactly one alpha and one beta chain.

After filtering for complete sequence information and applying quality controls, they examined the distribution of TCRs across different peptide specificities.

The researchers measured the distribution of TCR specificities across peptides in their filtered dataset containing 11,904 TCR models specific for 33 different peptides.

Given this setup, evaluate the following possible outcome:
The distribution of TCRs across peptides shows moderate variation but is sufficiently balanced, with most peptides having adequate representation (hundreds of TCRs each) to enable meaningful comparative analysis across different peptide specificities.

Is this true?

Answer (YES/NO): NO